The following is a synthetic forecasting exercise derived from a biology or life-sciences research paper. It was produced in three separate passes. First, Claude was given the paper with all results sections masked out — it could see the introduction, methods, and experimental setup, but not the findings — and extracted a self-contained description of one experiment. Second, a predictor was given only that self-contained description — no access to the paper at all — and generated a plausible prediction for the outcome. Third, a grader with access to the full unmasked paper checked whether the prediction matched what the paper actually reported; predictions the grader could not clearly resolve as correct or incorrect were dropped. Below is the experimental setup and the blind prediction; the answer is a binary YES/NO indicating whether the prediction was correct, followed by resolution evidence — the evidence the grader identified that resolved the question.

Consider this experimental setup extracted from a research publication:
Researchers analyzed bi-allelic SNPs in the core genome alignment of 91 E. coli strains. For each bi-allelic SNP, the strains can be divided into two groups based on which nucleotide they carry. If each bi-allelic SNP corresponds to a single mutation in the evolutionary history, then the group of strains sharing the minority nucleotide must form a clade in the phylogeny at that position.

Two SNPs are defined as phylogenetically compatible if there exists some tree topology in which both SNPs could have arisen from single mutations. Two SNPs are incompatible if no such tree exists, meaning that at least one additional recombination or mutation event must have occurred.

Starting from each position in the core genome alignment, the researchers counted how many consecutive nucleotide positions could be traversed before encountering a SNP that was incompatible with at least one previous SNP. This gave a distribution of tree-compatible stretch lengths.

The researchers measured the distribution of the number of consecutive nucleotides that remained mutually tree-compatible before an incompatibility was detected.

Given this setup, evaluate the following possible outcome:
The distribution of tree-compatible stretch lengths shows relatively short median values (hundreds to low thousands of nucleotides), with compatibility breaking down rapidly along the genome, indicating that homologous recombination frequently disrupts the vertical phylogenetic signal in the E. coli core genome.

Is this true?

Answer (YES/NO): NO